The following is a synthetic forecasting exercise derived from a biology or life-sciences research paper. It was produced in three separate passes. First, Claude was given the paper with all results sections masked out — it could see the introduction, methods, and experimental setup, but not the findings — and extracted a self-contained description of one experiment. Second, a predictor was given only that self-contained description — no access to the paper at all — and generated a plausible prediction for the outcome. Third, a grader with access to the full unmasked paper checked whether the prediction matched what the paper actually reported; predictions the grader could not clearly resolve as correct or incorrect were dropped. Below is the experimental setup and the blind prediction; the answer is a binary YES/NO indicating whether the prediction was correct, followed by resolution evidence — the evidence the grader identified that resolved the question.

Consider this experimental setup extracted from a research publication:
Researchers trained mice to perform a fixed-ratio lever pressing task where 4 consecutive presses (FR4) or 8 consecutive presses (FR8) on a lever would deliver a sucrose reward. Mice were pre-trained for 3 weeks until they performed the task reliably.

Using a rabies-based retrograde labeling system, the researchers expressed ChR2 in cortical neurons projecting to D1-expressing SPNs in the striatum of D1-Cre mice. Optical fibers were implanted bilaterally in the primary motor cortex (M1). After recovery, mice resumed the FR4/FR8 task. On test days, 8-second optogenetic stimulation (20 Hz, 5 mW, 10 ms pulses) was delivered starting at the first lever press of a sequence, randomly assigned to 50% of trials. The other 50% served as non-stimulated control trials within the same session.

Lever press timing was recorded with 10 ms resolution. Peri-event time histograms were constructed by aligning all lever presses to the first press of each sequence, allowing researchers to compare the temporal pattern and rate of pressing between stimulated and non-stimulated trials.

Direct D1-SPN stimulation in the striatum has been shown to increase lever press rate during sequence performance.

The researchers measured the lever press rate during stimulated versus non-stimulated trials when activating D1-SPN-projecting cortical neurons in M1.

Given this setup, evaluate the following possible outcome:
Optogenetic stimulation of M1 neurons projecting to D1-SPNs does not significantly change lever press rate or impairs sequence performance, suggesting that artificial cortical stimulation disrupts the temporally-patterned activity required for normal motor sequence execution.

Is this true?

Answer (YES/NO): NO